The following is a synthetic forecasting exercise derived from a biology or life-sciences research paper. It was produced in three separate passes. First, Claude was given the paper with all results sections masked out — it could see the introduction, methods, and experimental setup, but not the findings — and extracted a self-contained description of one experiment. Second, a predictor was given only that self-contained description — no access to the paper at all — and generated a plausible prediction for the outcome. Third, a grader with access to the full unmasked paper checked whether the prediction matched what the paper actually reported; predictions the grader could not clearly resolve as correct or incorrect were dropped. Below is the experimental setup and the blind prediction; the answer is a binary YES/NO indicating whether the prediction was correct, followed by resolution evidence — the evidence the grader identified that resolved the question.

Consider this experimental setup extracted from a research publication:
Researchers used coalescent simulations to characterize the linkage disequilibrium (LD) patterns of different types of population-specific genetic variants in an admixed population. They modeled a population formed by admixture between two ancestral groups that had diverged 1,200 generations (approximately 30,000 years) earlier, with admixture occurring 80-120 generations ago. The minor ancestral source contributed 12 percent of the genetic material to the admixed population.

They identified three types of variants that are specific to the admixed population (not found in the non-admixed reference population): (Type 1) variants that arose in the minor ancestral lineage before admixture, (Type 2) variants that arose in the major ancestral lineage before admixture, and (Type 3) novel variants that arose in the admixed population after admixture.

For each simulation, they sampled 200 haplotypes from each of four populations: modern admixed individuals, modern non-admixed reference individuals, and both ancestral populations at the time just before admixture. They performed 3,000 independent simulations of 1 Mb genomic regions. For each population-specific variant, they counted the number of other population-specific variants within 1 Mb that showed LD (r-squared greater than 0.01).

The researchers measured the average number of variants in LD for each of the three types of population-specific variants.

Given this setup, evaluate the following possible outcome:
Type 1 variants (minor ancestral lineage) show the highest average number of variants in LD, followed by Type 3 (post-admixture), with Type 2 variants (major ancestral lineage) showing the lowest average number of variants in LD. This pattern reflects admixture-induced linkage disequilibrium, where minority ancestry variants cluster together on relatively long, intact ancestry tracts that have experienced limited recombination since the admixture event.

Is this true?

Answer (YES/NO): YES